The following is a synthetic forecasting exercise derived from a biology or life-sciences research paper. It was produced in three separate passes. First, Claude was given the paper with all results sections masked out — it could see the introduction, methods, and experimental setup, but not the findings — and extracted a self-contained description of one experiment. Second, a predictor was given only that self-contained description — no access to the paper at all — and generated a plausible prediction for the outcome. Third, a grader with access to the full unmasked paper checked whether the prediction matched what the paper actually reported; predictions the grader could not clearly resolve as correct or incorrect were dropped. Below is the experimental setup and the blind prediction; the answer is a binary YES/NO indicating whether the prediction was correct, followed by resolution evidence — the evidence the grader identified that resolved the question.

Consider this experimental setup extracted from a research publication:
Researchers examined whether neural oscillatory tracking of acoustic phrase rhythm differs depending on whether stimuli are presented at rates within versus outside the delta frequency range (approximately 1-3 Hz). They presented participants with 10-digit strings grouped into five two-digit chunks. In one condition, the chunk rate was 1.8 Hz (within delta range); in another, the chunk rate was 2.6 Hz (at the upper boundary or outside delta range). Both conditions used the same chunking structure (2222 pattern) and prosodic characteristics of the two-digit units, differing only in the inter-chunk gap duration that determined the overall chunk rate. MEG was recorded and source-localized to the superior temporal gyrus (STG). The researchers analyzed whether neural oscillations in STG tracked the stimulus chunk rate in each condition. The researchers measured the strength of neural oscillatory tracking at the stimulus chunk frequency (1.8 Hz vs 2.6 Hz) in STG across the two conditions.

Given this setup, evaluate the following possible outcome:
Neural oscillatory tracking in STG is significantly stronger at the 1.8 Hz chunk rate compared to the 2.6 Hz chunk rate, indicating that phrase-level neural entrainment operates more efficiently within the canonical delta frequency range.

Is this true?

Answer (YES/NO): YES